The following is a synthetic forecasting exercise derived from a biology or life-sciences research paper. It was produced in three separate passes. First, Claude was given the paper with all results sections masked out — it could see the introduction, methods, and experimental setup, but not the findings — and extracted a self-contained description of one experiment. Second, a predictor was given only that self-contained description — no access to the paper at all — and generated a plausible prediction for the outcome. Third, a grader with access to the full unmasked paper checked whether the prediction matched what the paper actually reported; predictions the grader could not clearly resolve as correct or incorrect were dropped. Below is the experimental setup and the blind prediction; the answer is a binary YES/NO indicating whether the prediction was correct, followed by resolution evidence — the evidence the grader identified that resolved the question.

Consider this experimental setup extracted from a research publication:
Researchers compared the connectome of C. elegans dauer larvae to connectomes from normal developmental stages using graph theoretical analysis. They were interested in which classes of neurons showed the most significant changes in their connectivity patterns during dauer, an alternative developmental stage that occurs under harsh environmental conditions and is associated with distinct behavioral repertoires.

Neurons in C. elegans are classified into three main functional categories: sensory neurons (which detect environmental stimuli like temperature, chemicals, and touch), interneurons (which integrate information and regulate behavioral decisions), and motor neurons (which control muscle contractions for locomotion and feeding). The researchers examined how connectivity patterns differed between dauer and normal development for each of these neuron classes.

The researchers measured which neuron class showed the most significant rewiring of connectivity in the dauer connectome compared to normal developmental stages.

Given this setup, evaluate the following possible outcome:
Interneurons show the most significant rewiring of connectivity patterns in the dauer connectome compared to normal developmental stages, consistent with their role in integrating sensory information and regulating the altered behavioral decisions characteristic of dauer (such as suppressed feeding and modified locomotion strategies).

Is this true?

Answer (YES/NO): NO